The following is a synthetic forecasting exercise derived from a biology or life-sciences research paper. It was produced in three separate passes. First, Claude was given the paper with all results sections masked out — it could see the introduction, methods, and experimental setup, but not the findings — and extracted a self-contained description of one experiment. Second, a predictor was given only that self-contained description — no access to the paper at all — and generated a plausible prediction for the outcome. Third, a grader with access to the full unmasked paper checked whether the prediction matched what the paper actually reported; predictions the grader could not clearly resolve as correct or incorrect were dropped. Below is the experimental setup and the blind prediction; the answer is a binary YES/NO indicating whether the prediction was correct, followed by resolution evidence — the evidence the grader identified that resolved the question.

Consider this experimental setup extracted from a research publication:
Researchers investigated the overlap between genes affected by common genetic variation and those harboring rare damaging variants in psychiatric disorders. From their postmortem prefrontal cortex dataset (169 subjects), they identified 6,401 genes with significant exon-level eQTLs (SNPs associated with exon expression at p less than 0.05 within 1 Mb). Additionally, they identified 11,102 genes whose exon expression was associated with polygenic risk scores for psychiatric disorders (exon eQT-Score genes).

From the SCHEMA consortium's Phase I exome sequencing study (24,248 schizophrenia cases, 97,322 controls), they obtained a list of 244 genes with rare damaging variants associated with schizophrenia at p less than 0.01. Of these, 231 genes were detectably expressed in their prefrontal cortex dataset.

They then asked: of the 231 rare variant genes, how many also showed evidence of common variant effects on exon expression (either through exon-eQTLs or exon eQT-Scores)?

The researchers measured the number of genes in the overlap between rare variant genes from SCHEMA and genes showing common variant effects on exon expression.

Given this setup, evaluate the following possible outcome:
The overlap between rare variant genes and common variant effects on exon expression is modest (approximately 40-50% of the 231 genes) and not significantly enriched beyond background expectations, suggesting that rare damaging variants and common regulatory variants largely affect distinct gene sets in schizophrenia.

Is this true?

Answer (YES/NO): NO